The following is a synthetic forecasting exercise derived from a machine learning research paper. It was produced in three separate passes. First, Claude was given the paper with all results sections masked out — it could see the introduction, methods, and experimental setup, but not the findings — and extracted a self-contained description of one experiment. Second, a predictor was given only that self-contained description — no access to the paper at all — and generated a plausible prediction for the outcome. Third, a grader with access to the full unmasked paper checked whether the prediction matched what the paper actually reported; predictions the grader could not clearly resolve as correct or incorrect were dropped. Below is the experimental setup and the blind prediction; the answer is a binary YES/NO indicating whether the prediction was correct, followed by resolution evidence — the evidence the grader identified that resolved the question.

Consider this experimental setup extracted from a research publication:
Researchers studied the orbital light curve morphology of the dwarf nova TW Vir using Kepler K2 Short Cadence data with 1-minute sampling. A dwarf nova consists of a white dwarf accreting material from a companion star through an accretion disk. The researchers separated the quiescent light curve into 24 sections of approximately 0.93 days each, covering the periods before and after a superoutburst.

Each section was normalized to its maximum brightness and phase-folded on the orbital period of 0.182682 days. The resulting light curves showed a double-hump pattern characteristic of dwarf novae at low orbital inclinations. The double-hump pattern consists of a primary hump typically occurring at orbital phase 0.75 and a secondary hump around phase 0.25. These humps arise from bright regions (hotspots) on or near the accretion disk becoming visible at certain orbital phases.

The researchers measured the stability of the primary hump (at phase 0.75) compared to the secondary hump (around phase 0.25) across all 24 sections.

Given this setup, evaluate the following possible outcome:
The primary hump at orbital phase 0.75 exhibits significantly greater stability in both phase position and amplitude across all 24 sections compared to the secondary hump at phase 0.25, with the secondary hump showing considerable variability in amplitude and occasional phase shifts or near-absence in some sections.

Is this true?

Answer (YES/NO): YES